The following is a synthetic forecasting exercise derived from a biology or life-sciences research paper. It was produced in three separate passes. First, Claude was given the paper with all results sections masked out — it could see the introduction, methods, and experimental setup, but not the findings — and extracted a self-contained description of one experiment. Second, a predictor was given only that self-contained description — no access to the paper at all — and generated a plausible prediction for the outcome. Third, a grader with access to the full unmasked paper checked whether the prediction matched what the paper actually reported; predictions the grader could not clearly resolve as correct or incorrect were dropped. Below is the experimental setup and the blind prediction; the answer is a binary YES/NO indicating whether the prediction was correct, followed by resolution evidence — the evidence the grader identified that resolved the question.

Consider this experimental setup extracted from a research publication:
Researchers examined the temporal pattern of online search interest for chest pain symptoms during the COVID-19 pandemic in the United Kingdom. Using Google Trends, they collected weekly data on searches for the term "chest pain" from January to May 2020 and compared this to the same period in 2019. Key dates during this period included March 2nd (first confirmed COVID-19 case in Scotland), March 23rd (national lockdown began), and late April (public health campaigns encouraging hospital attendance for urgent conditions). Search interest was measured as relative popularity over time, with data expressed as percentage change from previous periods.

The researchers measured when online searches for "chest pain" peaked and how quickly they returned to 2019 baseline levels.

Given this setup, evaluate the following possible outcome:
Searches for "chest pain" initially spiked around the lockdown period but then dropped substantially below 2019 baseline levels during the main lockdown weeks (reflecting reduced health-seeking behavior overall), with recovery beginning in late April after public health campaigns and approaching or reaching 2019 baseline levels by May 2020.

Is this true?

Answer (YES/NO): NO